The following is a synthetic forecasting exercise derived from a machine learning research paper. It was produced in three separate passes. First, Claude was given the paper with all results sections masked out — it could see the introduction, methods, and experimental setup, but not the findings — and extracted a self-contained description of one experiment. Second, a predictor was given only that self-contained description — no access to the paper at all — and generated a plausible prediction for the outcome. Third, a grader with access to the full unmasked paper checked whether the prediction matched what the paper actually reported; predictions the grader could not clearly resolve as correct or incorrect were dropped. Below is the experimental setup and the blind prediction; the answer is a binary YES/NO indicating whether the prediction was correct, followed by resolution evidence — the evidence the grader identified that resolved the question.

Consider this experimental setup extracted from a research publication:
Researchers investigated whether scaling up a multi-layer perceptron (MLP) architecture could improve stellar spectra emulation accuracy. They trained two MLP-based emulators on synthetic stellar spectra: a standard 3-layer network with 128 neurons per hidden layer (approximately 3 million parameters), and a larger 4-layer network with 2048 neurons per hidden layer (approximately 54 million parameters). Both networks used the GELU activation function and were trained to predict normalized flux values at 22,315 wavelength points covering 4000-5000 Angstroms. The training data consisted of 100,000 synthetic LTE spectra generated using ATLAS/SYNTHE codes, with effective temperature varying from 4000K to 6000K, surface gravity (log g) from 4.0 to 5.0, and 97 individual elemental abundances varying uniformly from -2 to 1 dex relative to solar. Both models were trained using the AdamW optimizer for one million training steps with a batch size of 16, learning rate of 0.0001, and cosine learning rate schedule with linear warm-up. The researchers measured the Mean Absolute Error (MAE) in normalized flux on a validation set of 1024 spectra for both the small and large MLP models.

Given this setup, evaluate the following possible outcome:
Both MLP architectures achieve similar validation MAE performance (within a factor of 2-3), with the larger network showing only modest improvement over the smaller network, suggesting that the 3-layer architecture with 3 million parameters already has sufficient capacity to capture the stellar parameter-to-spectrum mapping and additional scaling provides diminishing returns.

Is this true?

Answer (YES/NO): NO